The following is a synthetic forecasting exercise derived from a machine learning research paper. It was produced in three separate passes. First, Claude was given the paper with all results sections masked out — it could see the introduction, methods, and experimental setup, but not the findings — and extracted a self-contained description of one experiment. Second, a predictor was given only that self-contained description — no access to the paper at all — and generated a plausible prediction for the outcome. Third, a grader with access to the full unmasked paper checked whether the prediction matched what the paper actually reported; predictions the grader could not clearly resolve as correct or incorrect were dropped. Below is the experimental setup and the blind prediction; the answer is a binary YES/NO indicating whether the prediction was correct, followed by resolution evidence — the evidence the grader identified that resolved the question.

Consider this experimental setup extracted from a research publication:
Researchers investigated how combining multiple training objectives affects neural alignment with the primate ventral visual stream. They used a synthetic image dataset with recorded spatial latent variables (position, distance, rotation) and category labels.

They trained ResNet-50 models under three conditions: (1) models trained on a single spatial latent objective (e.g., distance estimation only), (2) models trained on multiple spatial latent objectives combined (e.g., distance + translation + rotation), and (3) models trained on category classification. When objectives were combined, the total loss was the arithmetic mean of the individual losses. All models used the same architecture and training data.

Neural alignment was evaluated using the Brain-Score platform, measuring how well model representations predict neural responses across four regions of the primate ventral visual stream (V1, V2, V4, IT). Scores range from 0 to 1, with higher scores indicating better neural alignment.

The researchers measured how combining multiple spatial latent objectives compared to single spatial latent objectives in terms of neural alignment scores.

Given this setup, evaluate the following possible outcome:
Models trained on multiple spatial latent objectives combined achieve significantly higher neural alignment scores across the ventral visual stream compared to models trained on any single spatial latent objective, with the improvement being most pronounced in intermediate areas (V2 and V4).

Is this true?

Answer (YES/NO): NO